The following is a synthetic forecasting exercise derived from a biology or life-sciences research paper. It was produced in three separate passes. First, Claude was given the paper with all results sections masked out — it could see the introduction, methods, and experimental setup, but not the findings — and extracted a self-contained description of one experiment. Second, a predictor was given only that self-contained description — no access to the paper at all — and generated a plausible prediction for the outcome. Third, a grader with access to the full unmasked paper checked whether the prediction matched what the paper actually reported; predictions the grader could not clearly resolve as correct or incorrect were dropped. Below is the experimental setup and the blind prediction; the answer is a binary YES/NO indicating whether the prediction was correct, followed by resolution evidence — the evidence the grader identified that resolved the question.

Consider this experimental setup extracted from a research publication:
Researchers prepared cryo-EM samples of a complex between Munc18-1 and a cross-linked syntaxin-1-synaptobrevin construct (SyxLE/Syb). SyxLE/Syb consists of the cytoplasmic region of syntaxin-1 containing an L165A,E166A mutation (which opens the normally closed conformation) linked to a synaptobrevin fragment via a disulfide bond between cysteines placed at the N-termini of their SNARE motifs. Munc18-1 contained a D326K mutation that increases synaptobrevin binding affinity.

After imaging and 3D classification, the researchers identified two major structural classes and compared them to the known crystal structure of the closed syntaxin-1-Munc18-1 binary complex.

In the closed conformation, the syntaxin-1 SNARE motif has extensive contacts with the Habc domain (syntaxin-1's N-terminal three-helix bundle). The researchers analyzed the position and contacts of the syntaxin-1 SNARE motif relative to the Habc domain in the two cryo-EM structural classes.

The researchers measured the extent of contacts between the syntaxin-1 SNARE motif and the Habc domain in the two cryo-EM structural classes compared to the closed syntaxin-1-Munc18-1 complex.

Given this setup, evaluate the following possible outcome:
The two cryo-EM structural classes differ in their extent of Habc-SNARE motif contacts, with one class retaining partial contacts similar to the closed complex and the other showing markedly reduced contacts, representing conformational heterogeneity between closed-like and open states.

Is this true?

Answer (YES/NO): NO